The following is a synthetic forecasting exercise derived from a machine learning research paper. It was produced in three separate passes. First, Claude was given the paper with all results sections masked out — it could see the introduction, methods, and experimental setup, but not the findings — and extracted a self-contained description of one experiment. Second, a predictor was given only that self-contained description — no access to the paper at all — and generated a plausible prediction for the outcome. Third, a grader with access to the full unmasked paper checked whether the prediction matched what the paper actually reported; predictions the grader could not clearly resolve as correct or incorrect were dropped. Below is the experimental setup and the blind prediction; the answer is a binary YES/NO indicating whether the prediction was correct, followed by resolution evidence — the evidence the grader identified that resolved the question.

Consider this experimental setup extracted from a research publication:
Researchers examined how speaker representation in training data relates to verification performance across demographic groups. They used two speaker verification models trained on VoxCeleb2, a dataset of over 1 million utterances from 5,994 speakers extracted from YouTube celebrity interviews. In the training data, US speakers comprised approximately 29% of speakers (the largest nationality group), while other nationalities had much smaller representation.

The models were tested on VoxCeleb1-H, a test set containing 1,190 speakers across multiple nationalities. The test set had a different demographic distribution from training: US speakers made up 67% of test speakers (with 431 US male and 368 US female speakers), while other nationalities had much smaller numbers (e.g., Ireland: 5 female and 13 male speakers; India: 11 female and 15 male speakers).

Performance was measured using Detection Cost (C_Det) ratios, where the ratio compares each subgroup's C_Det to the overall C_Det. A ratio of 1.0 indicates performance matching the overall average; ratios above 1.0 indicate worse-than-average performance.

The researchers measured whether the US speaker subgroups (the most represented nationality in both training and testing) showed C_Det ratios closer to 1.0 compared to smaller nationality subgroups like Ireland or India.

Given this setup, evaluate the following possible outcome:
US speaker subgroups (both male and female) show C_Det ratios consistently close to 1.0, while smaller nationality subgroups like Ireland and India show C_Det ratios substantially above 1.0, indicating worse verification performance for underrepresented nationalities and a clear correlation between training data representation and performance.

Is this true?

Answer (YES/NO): NO